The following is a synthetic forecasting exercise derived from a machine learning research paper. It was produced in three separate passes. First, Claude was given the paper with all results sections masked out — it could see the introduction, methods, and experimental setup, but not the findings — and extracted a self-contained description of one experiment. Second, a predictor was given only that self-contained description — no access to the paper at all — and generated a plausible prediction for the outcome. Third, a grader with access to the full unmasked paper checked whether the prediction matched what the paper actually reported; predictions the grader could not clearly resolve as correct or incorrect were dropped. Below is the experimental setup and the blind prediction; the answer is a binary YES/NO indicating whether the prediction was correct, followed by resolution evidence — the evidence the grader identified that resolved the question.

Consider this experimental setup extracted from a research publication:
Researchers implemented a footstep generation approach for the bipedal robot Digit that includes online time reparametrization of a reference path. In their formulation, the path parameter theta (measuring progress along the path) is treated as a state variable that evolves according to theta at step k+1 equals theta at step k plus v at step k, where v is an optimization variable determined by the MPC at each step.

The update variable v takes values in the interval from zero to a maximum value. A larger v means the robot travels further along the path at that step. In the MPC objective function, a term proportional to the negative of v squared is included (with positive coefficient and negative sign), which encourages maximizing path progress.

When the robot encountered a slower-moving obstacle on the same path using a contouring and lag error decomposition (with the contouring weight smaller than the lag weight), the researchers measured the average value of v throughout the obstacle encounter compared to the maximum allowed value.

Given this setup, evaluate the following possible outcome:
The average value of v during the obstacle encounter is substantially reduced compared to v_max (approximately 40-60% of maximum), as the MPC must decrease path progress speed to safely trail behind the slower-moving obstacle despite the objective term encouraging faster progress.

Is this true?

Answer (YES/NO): NO